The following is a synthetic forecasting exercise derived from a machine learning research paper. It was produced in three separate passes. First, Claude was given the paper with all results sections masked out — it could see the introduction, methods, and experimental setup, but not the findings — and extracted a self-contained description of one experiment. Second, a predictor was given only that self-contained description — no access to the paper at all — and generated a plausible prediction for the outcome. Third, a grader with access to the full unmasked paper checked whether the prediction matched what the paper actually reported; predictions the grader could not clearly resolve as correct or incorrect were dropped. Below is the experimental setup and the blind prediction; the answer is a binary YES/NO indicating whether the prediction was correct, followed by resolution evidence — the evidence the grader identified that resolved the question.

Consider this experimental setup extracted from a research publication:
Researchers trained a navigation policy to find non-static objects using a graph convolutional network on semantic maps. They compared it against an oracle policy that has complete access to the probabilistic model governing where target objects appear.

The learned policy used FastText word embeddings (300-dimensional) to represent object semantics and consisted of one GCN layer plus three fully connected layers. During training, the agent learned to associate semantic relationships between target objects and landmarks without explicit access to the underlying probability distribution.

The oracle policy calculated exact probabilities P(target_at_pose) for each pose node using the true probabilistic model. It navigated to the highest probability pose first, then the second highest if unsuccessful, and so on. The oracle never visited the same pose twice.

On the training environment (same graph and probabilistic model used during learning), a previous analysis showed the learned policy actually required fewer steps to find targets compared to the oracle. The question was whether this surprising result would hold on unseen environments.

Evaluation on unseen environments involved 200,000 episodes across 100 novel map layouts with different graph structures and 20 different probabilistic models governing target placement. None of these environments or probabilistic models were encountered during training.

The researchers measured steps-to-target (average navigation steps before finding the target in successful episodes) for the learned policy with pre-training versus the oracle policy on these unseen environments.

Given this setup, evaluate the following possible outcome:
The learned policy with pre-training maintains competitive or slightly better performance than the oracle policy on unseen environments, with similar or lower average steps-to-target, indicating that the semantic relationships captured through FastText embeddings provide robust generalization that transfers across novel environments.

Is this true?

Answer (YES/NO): NO